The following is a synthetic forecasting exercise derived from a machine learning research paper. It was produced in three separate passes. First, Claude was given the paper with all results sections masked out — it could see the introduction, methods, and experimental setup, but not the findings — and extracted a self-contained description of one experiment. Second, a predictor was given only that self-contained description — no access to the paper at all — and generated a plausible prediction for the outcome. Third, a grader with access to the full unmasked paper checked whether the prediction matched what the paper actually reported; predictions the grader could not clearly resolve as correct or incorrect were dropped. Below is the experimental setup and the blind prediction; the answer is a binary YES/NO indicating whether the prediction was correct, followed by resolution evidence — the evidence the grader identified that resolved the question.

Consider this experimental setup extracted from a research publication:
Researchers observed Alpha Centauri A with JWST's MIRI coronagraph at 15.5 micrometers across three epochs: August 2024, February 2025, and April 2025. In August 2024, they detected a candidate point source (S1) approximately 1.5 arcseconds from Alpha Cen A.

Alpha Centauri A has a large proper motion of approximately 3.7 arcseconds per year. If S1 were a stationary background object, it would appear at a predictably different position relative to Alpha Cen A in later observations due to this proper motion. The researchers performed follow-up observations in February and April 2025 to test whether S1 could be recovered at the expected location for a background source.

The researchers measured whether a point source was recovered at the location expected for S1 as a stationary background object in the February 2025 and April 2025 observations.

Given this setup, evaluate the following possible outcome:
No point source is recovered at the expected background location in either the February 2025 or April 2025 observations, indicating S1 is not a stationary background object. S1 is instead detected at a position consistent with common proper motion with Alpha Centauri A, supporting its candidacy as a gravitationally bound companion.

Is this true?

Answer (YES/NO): NO